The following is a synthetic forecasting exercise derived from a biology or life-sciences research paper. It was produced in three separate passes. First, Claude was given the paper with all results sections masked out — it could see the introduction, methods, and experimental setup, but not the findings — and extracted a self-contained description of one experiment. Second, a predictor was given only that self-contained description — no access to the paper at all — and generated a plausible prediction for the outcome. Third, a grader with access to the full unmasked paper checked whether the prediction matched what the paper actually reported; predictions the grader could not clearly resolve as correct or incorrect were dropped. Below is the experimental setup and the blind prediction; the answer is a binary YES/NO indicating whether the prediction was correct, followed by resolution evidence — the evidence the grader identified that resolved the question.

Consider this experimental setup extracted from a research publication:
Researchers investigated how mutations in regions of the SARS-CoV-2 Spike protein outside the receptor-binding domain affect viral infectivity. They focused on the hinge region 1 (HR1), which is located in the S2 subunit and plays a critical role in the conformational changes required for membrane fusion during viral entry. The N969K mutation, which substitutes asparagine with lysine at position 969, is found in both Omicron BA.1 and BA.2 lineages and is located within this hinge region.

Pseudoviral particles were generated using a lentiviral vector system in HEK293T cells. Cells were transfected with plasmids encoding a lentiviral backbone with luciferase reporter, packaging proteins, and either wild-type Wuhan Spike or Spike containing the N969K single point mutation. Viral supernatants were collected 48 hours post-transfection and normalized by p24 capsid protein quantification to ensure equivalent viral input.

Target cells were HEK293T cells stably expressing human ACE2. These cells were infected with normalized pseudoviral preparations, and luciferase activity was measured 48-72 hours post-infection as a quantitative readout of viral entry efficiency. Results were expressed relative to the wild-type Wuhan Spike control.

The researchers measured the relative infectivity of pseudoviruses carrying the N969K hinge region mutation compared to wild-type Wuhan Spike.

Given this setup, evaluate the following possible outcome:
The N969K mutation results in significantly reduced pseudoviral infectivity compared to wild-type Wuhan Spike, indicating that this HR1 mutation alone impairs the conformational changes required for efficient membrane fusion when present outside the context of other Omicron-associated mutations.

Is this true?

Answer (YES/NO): YES